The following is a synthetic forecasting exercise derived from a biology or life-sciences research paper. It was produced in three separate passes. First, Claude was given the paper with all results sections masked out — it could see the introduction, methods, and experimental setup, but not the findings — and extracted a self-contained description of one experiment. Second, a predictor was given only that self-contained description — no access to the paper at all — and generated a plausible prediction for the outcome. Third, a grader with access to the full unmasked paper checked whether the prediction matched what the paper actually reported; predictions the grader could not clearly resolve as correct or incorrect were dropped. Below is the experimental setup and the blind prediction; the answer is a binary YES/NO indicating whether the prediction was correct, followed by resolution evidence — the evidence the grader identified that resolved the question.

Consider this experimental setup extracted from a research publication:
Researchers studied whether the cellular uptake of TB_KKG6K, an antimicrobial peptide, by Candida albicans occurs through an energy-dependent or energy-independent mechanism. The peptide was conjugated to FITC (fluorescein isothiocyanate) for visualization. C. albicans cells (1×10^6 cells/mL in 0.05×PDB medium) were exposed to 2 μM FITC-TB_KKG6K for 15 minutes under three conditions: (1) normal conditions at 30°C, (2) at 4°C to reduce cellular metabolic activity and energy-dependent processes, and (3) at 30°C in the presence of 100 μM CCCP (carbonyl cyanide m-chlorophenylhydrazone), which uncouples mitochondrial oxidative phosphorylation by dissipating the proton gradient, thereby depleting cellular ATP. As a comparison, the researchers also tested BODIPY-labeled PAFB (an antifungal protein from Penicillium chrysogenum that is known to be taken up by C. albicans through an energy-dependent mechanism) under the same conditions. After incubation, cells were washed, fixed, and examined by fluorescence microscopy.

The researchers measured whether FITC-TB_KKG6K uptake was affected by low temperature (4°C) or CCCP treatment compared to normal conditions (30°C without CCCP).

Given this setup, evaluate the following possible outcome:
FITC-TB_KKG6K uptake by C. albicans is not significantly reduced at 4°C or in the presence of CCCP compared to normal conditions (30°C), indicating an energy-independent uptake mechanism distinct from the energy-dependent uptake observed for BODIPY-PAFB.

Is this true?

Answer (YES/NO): YES